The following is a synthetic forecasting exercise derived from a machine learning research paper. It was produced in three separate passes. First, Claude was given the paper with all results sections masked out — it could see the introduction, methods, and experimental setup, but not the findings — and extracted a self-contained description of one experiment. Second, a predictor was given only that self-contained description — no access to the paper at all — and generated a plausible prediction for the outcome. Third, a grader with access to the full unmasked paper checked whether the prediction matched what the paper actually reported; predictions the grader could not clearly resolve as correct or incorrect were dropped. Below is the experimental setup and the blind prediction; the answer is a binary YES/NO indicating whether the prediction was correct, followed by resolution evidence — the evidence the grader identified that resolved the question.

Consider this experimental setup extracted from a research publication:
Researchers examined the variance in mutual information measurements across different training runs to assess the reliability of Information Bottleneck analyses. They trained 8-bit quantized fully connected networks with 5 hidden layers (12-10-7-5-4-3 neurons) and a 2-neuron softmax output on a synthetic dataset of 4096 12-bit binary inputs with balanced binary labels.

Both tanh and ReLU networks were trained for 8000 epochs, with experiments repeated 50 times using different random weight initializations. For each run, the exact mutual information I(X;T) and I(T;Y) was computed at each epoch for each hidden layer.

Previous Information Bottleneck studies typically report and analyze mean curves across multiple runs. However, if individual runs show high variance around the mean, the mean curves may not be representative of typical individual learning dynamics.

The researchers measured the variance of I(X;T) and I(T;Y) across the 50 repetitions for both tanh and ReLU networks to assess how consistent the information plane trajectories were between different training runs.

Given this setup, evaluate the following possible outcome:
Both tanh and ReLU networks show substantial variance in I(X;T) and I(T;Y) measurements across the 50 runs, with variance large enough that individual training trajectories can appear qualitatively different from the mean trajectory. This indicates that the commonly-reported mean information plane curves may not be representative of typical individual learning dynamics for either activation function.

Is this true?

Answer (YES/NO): NO